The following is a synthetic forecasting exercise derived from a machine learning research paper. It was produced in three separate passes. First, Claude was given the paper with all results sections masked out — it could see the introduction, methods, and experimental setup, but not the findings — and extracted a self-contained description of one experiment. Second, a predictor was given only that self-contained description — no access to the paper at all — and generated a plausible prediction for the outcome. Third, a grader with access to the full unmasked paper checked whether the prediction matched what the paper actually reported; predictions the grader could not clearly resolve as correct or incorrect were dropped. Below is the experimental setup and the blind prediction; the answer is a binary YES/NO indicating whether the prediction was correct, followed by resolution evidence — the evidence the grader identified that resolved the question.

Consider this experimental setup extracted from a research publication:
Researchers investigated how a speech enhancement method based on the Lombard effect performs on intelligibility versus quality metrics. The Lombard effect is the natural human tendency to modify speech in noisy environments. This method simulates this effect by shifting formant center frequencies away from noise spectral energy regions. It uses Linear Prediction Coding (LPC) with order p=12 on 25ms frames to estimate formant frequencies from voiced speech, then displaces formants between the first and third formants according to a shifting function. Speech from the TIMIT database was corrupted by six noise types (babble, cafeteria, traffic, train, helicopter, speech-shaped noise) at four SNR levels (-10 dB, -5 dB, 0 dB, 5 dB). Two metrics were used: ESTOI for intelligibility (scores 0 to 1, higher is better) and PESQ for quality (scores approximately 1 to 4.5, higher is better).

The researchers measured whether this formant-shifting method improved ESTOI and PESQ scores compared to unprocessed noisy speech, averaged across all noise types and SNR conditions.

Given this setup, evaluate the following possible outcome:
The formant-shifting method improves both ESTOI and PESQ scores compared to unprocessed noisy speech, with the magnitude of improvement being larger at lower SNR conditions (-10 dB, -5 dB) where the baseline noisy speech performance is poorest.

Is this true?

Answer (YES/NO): NO